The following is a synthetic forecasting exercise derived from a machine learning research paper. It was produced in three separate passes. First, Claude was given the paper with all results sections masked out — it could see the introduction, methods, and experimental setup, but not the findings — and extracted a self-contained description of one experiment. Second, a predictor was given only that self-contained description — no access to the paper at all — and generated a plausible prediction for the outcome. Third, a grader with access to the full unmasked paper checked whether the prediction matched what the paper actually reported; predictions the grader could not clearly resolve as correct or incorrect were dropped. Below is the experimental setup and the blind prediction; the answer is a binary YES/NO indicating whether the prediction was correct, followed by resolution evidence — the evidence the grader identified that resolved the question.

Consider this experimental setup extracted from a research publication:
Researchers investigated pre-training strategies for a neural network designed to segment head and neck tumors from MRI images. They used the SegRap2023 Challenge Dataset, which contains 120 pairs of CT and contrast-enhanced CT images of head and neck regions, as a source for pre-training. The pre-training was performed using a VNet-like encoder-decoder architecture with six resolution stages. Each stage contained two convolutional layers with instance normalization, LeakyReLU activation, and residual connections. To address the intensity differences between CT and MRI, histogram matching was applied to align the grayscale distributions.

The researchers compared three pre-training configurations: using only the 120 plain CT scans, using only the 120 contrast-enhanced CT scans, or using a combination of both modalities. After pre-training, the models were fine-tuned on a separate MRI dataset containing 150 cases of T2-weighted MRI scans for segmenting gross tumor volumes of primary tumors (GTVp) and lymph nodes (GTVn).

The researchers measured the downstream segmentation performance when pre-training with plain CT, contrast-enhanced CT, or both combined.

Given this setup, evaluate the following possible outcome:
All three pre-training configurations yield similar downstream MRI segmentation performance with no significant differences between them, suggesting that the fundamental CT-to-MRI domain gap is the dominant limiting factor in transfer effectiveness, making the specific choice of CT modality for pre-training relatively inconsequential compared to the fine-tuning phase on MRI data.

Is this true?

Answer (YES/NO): NO